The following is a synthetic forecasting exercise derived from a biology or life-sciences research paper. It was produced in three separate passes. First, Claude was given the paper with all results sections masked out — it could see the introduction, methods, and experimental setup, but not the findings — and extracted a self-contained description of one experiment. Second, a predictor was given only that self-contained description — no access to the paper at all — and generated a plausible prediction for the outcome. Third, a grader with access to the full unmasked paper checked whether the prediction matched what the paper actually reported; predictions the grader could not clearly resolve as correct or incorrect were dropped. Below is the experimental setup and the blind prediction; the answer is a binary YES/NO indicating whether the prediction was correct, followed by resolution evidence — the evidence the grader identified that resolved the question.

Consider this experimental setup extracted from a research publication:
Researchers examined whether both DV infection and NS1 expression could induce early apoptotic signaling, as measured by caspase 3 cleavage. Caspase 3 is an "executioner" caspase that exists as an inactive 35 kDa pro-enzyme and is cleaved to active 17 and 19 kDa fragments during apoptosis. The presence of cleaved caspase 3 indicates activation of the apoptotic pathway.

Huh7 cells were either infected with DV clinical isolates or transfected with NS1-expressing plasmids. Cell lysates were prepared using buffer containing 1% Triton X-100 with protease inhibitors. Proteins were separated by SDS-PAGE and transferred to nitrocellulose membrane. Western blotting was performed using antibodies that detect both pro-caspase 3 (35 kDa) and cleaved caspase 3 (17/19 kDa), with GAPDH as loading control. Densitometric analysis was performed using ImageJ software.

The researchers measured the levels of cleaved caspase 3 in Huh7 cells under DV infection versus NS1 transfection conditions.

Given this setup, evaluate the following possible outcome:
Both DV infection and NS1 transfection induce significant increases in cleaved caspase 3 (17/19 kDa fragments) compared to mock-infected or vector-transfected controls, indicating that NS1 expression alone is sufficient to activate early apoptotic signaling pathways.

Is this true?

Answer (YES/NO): YES